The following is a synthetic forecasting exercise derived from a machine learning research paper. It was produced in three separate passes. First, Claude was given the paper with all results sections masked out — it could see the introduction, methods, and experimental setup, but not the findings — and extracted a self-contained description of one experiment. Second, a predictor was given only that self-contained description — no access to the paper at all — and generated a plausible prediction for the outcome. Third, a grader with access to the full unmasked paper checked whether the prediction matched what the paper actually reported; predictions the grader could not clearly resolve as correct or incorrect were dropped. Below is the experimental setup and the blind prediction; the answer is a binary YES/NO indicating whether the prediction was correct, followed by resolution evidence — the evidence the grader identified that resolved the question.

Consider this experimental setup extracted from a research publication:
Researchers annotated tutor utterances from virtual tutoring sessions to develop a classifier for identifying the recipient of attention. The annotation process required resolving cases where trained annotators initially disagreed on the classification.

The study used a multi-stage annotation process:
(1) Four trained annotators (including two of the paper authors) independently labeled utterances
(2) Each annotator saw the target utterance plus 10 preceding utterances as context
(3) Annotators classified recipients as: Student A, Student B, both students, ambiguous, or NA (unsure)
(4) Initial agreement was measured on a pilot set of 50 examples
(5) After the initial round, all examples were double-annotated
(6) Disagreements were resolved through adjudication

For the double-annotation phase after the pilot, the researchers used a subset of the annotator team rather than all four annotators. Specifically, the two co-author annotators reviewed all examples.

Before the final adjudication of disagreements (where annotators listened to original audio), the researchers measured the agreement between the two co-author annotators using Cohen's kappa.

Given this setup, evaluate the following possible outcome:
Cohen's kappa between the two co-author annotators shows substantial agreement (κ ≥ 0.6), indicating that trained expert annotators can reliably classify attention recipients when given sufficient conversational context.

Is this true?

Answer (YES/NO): YES